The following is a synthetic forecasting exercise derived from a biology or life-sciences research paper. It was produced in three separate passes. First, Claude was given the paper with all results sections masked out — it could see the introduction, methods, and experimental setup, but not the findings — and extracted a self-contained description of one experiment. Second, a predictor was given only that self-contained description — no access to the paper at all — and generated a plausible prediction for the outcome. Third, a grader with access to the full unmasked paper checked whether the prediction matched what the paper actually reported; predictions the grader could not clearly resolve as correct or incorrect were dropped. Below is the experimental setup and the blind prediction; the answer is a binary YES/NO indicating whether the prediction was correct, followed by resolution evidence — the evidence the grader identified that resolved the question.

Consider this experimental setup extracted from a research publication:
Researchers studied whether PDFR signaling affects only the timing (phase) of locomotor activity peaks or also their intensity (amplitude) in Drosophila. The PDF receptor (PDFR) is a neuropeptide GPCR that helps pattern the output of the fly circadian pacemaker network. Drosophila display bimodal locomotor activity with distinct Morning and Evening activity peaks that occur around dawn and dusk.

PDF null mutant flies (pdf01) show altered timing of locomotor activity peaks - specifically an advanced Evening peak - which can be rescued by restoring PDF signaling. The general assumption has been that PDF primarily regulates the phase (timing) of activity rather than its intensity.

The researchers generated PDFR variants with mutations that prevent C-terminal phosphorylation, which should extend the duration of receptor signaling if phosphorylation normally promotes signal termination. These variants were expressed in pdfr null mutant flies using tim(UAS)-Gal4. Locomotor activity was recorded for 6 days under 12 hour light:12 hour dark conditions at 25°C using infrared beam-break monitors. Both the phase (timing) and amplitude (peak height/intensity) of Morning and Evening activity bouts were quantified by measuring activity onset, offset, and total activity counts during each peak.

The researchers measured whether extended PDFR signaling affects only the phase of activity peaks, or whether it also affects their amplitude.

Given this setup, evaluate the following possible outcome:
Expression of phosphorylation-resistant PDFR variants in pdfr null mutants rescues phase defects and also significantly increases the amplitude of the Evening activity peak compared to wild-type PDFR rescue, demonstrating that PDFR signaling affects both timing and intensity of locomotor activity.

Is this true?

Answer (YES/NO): YES